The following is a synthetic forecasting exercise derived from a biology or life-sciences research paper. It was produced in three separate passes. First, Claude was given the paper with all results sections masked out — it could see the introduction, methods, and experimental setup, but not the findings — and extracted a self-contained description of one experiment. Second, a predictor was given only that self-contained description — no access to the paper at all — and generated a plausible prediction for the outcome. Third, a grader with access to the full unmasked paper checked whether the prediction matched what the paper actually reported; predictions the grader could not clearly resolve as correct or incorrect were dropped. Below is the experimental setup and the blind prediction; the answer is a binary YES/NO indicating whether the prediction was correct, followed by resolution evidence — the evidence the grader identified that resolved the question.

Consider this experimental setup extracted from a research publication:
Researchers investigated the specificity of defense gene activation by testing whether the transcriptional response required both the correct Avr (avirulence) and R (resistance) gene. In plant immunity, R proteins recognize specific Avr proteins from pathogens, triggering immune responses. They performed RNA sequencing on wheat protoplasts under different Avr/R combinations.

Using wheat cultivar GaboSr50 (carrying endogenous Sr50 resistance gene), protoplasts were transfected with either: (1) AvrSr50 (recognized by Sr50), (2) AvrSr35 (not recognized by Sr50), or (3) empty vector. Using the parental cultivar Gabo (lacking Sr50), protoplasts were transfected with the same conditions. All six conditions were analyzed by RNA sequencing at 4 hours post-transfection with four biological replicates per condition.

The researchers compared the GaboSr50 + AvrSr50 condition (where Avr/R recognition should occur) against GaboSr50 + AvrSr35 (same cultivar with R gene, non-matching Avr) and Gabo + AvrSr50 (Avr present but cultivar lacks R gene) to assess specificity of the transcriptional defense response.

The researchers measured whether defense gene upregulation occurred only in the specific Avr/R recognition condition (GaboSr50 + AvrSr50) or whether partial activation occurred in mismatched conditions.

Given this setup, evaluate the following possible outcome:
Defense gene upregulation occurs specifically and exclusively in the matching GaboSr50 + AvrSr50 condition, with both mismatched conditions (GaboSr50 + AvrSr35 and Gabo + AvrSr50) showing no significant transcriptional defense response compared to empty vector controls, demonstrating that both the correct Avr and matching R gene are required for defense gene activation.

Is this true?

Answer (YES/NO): YES